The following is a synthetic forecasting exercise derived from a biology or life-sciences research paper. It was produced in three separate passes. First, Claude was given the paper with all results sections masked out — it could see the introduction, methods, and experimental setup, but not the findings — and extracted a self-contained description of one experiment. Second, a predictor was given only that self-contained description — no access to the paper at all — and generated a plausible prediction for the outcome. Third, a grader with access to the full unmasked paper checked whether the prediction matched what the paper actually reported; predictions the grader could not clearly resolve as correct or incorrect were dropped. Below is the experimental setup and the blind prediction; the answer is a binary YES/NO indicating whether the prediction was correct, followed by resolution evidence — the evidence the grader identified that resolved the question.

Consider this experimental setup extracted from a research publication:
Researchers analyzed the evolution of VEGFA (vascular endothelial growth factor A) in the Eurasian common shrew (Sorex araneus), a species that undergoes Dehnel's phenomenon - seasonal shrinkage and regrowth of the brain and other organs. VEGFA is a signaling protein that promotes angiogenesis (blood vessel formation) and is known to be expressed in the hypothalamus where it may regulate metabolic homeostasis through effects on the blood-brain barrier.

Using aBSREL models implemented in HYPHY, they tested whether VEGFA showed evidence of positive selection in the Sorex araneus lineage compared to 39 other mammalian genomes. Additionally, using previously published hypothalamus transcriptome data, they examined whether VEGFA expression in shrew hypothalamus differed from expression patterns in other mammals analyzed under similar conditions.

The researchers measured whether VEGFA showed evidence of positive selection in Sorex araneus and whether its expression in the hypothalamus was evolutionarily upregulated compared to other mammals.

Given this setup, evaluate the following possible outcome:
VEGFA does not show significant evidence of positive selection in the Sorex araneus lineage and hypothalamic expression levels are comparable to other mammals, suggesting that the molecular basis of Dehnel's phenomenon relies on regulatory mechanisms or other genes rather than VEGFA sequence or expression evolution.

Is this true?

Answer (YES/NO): NO